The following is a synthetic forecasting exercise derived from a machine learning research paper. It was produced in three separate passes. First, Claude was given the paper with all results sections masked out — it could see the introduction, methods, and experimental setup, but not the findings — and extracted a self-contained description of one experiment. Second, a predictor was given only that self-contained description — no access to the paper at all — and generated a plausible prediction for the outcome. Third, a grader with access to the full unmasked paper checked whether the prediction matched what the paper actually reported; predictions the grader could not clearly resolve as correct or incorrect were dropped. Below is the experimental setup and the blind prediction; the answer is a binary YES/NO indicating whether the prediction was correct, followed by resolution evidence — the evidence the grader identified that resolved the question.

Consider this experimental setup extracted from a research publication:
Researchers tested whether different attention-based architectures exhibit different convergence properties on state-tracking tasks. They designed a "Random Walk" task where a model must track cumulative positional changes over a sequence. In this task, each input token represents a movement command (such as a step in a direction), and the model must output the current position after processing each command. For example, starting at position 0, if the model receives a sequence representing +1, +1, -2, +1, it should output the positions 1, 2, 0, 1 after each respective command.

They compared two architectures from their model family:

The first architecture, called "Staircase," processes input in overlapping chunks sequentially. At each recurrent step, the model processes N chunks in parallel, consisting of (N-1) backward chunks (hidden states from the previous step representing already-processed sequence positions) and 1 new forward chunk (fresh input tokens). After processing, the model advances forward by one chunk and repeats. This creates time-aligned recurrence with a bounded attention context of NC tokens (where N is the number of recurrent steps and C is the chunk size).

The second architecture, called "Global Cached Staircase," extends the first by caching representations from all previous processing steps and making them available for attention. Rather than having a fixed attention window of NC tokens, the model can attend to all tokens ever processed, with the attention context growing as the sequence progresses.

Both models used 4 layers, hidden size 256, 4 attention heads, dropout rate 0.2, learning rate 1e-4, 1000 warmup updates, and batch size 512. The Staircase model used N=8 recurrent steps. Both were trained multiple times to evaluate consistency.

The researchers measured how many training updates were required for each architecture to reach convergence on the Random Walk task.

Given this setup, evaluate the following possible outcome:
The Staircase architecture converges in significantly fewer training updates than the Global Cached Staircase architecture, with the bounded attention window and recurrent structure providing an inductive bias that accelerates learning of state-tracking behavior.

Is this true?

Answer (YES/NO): YES